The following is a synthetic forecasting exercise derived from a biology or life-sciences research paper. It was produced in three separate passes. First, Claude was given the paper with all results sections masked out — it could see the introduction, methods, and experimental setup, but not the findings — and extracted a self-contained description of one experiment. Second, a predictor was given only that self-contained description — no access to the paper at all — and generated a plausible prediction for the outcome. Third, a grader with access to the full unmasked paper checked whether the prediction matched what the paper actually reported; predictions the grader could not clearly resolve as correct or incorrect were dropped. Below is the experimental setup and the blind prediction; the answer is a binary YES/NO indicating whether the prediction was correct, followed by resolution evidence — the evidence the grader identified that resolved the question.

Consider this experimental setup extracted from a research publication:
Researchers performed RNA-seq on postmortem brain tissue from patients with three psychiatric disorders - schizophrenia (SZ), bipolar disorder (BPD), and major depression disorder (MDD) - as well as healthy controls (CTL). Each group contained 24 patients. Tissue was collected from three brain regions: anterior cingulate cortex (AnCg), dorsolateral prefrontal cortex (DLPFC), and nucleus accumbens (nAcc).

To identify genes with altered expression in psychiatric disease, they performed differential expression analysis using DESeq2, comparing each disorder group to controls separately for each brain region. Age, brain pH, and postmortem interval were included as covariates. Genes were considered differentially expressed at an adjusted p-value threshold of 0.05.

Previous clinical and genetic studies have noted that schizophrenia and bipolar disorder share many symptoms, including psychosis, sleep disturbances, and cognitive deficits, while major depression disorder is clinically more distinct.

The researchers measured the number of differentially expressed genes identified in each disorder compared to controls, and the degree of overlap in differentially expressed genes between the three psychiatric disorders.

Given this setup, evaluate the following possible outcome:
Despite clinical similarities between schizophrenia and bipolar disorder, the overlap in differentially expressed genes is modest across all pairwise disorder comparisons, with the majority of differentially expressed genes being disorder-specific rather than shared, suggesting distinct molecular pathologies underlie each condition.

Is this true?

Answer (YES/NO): NO